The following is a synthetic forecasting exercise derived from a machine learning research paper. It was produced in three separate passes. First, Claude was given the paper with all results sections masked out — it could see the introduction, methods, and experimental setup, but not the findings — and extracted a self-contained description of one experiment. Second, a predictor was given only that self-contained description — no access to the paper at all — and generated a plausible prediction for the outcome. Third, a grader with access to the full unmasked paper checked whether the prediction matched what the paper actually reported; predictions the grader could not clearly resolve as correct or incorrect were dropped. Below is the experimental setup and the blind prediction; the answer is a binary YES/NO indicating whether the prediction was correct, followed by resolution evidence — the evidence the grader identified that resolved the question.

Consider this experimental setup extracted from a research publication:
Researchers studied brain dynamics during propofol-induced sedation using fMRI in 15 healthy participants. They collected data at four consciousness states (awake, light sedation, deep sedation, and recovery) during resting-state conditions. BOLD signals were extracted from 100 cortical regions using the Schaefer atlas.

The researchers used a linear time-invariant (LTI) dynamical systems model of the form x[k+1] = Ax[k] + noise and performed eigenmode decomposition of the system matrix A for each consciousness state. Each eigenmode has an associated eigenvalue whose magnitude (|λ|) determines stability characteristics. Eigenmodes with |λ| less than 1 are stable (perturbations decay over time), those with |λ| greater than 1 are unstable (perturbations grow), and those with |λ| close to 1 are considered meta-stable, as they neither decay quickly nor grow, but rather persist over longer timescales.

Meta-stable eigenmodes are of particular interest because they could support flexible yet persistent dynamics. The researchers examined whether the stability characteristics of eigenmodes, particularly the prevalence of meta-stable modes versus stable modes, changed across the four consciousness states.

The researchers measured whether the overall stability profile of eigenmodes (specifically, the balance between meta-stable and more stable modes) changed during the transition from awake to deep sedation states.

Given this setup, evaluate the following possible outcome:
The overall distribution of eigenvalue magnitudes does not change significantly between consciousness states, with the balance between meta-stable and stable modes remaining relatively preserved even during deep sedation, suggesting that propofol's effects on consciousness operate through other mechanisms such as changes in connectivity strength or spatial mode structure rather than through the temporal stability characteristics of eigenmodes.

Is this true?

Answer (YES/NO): NO